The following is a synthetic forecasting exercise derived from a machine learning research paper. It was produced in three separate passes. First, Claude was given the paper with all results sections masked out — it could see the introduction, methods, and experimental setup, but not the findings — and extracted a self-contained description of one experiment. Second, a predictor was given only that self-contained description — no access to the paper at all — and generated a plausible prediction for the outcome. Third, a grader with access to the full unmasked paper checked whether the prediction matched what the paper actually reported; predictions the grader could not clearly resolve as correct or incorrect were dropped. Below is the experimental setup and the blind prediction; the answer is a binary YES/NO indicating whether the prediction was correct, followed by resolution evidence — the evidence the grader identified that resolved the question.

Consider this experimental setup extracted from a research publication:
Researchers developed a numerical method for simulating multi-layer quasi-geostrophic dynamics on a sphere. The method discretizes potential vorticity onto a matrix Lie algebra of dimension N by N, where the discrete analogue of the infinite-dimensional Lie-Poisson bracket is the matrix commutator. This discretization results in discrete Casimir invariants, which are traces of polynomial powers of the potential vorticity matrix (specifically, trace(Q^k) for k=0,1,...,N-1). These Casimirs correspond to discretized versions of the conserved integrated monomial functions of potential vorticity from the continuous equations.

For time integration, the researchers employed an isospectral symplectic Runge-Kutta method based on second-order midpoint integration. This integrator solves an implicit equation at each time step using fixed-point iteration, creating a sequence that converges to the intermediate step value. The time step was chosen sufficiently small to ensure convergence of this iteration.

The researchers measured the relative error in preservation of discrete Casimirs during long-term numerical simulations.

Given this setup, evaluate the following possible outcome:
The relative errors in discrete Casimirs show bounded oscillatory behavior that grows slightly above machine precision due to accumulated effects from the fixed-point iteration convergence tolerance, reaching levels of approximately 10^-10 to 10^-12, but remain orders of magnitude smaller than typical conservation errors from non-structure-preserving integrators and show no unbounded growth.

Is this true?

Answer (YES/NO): NO